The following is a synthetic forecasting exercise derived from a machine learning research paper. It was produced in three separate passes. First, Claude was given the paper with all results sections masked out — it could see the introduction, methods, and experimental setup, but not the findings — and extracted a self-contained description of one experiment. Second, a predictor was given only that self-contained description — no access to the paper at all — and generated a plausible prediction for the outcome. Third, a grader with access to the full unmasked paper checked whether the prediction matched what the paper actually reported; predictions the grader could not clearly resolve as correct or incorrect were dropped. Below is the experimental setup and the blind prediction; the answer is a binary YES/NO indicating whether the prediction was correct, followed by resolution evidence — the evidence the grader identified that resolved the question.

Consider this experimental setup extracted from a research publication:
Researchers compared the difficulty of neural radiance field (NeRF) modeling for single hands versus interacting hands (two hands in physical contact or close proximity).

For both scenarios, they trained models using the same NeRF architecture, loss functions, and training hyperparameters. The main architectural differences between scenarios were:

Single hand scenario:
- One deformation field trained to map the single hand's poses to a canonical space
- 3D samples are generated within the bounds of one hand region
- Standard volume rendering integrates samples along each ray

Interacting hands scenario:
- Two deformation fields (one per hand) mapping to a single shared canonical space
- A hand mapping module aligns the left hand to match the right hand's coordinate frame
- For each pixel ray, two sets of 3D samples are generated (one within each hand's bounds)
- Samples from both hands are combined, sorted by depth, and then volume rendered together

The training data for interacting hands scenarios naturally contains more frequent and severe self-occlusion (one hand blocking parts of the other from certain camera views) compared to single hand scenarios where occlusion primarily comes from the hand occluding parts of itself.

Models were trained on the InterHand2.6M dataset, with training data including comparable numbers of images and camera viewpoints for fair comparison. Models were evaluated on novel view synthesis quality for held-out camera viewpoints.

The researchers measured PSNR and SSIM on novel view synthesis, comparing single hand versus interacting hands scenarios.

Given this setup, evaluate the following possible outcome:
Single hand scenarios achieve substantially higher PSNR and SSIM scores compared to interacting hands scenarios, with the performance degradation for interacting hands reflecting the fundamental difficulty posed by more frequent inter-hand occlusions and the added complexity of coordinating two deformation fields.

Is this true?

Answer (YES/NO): YES